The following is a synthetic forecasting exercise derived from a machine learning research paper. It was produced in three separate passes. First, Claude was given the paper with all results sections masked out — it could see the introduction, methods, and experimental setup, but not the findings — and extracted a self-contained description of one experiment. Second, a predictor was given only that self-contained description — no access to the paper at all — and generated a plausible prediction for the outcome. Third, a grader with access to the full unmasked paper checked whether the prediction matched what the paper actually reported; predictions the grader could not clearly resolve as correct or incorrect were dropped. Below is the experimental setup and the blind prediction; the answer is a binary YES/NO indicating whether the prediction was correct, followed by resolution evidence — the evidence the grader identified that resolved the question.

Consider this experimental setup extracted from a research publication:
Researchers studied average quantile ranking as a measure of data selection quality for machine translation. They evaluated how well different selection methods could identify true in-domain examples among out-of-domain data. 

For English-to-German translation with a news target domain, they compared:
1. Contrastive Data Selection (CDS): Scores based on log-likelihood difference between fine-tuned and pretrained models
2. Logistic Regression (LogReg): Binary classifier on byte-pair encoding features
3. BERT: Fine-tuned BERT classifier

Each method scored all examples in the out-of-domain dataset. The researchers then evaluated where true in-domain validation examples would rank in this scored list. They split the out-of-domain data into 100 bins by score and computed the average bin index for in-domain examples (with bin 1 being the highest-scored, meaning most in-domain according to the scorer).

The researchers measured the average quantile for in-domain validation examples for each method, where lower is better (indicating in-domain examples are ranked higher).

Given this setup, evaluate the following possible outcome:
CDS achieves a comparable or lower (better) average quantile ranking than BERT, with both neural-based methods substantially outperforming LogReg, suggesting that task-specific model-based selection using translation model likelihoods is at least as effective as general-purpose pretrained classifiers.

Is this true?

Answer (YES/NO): NO